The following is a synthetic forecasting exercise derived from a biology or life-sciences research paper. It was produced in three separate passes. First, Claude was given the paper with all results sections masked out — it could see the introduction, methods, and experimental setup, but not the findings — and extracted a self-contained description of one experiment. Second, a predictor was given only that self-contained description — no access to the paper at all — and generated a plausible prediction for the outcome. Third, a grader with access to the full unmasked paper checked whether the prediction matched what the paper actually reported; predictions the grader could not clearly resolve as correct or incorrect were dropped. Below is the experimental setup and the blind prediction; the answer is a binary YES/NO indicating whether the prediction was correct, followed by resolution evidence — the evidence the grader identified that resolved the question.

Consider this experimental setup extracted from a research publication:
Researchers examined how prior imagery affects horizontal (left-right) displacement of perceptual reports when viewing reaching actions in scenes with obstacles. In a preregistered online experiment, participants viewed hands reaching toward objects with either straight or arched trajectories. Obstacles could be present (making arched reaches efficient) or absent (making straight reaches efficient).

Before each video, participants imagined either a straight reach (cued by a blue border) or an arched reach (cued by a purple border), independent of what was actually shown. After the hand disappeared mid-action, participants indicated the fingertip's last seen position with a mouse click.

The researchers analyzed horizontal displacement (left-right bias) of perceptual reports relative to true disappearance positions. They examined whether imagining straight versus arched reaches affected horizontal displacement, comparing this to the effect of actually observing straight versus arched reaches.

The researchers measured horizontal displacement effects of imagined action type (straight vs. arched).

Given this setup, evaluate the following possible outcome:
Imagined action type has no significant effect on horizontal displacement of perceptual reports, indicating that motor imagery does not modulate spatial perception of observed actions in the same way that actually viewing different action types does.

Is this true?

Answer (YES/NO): NO